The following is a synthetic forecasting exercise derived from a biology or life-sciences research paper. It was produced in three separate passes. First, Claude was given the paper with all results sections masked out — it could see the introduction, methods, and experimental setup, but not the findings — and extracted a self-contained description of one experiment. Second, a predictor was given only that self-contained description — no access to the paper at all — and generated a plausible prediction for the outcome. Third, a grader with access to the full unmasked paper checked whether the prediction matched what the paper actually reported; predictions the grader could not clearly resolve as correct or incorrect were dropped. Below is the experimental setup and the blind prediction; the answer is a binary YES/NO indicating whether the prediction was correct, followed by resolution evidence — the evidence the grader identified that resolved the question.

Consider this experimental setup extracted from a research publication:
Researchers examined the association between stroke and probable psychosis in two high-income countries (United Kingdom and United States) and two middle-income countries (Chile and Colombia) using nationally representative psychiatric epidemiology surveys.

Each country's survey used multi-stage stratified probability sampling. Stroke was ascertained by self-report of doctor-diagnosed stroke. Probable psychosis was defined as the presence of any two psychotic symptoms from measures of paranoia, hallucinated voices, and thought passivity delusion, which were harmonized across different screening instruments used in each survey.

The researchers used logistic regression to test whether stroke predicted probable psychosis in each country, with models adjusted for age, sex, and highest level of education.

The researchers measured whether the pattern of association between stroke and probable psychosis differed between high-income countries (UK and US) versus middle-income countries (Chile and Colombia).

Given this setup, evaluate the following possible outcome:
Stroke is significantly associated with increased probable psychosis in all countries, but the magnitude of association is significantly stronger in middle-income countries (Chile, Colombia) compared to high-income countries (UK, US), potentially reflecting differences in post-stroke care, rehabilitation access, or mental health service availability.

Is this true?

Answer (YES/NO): NO